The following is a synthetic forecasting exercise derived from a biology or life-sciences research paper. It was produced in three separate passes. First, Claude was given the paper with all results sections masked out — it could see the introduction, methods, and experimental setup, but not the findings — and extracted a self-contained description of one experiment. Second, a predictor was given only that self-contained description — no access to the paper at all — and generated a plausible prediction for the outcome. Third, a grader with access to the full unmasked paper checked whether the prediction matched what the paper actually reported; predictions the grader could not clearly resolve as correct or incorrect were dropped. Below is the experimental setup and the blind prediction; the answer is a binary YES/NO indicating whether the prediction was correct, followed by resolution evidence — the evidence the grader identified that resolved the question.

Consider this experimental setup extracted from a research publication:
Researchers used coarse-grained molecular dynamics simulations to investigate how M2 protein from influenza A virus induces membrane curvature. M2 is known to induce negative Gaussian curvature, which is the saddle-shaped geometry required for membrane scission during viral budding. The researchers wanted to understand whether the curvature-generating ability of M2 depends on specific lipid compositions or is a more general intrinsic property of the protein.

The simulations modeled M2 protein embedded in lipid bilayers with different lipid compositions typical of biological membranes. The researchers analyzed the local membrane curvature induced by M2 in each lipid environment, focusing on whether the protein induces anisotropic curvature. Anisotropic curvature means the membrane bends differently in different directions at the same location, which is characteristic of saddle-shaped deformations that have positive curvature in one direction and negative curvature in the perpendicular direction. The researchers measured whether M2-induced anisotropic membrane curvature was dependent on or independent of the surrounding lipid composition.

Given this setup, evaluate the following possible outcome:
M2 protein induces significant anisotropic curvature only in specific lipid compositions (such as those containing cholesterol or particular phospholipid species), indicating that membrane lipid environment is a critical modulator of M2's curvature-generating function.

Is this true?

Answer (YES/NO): NO